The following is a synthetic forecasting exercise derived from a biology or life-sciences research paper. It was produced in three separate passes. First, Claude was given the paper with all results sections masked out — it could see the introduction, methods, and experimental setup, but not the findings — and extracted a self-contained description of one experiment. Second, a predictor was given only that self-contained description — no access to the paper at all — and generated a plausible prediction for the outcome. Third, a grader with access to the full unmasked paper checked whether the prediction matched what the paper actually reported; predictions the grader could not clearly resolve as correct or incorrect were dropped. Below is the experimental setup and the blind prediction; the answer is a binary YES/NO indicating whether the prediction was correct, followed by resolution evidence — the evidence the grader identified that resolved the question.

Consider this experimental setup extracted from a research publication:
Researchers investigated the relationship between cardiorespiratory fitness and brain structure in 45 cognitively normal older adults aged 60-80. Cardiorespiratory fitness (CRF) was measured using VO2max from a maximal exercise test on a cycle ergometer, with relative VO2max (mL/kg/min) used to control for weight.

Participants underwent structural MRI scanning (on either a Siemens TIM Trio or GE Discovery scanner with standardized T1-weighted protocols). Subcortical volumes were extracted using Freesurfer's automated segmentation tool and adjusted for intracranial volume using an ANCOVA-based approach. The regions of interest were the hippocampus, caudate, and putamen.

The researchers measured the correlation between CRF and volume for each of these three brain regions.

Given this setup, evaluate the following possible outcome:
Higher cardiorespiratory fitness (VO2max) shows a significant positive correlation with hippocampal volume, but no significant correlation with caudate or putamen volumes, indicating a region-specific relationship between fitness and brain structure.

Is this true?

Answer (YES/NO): NO